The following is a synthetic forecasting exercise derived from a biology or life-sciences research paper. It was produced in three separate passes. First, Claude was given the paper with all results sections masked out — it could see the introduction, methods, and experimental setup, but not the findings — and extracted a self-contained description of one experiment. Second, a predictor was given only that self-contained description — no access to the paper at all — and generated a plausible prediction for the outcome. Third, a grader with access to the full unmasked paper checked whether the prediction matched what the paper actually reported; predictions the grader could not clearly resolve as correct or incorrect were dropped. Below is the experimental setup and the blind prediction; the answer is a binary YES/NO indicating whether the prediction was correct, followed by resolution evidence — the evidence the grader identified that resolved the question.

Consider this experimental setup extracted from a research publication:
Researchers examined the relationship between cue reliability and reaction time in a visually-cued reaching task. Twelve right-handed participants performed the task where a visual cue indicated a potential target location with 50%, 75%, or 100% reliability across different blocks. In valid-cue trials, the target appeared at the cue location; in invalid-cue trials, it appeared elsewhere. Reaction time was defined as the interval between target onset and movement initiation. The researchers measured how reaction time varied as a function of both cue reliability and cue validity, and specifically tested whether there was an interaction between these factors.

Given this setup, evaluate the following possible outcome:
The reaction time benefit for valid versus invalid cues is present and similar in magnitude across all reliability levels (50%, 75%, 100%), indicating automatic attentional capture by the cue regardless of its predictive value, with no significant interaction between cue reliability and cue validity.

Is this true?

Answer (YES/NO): YES